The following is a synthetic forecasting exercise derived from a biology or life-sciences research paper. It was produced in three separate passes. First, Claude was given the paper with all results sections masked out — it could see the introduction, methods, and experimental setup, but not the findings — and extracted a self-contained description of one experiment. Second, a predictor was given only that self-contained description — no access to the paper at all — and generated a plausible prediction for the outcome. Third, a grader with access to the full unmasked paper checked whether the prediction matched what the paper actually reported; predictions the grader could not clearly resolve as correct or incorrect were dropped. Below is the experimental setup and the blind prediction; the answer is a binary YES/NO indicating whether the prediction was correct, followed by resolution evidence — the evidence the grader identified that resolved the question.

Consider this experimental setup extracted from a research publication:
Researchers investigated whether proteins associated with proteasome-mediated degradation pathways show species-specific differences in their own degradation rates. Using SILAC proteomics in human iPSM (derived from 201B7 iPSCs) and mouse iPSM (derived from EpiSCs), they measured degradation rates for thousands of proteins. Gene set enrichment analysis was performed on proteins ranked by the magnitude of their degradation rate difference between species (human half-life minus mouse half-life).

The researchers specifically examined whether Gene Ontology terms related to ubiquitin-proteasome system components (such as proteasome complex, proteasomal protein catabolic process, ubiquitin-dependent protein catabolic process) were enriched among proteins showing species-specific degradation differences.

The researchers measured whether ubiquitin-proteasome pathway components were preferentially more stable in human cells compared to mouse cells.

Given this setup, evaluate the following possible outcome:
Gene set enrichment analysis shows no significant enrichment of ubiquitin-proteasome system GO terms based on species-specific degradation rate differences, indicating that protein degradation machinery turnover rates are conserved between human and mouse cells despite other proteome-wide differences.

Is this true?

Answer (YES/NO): YES